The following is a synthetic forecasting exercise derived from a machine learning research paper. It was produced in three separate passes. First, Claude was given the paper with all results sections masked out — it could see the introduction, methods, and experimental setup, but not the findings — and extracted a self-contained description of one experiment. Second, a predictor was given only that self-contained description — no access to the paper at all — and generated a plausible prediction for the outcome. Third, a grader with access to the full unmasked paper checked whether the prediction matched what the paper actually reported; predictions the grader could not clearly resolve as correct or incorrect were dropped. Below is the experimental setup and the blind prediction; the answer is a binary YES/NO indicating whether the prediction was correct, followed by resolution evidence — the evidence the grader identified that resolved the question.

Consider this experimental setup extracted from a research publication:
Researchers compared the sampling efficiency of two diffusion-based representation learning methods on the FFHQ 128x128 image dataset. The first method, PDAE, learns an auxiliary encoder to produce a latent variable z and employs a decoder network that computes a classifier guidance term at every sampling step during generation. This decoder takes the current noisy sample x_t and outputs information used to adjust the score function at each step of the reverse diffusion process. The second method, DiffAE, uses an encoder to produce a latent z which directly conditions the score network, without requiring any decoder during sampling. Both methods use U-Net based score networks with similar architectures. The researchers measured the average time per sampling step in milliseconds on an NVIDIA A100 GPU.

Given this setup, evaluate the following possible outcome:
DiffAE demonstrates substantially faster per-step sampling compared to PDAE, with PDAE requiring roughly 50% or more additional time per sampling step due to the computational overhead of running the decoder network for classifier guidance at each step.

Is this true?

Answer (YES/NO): NO